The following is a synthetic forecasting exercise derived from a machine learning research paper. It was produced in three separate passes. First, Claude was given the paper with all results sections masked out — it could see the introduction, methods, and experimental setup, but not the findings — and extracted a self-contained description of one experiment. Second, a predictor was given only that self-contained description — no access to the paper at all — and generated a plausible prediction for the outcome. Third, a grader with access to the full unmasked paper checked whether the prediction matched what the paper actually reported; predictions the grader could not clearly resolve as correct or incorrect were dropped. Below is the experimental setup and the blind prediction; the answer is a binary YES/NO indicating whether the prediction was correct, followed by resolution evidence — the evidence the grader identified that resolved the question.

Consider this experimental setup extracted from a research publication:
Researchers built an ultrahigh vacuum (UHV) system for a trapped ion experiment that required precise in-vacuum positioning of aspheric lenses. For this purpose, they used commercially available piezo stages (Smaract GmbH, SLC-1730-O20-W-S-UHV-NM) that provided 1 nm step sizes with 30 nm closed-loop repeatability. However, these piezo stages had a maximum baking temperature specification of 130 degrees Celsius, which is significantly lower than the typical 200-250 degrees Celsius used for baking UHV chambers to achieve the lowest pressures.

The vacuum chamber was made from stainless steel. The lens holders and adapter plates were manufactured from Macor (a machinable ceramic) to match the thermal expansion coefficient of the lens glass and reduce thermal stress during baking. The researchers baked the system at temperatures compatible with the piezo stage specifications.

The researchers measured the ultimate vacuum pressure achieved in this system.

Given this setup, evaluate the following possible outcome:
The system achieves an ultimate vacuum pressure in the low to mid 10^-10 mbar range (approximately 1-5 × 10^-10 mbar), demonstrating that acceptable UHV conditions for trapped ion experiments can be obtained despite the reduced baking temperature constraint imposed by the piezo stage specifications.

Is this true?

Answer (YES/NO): NO